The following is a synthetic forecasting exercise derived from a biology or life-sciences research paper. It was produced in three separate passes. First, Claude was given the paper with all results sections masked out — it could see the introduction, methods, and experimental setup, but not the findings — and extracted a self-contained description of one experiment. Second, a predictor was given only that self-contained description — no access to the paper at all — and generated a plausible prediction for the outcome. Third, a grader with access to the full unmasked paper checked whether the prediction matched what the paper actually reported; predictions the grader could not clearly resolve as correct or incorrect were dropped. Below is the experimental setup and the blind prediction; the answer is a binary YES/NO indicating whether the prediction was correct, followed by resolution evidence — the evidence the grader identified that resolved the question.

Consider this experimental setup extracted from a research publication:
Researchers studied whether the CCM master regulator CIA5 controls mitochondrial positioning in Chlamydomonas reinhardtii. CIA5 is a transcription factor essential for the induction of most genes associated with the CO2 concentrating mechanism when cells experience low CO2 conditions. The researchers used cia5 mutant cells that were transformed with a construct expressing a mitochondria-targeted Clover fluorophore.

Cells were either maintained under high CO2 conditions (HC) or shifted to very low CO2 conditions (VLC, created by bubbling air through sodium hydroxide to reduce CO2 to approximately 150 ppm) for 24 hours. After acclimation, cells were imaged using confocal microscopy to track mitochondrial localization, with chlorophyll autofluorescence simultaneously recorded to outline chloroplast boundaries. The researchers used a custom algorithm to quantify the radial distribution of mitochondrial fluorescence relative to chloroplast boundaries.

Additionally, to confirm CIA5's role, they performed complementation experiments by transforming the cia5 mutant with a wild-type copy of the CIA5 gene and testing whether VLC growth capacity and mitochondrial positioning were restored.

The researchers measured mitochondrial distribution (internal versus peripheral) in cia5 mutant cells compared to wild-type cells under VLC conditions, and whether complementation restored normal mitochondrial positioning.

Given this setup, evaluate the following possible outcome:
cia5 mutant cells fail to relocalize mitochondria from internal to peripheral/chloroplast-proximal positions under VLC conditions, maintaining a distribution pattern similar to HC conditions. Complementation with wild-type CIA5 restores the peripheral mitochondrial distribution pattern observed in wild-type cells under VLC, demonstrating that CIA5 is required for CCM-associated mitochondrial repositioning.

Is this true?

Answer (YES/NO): YES